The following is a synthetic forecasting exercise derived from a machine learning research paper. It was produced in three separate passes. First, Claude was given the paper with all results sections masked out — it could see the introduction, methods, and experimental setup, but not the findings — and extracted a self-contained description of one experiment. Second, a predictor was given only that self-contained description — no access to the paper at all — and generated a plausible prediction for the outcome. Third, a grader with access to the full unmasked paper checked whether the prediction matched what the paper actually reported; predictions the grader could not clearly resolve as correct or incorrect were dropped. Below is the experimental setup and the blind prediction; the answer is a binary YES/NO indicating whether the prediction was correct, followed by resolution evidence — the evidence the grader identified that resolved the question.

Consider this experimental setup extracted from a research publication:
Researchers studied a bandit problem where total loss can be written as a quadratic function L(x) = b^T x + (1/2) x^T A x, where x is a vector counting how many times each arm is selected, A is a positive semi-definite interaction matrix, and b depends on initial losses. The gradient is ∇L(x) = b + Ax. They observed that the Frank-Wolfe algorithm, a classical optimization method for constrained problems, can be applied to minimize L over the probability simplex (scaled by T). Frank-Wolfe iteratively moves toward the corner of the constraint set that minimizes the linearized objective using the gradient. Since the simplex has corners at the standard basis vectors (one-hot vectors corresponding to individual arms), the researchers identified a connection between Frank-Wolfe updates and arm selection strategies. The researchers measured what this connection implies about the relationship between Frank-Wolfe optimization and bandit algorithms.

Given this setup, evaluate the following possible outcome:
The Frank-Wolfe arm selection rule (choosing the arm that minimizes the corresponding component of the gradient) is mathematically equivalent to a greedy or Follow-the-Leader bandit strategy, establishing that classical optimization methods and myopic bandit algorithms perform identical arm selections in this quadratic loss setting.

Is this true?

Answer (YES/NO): NO